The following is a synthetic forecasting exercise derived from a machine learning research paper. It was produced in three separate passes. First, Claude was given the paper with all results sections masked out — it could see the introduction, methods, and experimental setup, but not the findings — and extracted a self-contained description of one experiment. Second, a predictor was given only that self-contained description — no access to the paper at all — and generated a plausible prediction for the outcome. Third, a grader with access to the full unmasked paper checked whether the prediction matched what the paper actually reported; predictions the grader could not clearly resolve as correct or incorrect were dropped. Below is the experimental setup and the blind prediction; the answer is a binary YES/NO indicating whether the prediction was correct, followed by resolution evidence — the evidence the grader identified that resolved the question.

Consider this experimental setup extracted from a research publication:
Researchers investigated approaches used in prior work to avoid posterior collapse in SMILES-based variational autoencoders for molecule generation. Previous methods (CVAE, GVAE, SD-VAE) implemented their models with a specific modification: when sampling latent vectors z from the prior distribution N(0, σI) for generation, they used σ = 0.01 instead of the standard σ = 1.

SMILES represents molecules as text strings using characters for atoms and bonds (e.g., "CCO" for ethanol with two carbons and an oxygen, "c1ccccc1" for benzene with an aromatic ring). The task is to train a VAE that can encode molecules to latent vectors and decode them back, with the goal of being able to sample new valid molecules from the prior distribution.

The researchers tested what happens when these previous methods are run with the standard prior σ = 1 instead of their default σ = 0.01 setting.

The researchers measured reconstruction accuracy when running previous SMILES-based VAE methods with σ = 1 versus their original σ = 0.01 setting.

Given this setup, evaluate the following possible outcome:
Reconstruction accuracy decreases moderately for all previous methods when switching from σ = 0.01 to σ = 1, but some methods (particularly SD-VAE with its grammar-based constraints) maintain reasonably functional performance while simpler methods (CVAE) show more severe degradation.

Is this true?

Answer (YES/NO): NO